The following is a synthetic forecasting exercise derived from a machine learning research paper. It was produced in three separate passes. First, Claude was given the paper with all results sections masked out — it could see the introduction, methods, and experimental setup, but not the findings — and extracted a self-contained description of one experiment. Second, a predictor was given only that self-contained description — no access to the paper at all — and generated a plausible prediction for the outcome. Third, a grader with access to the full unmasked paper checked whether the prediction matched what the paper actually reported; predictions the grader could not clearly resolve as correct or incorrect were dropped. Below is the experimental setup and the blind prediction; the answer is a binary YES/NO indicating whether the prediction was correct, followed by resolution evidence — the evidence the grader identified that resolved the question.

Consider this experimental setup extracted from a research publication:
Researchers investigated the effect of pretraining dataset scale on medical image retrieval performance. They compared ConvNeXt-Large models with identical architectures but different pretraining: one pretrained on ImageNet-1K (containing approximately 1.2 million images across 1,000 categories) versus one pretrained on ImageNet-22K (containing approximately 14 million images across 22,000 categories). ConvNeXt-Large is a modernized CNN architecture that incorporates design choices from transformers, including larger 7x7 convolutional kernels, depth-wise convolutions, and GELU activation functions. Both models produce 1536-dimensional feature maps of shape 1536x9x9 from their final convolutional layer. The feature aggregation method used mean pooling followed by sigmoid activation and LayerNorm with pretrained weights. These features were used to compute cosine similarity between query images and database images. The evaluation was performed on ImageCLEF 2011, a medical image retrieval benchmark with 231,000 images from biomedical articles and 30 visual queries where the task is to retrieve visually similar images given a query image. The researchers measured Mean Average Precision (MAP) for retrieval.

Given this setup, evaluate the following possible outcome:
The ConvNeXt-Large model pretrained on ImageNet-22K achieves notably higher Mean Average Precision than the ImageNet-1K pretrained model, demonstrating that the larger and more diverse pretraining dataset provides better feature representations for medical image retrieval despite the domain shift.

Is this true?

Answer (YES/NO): YES